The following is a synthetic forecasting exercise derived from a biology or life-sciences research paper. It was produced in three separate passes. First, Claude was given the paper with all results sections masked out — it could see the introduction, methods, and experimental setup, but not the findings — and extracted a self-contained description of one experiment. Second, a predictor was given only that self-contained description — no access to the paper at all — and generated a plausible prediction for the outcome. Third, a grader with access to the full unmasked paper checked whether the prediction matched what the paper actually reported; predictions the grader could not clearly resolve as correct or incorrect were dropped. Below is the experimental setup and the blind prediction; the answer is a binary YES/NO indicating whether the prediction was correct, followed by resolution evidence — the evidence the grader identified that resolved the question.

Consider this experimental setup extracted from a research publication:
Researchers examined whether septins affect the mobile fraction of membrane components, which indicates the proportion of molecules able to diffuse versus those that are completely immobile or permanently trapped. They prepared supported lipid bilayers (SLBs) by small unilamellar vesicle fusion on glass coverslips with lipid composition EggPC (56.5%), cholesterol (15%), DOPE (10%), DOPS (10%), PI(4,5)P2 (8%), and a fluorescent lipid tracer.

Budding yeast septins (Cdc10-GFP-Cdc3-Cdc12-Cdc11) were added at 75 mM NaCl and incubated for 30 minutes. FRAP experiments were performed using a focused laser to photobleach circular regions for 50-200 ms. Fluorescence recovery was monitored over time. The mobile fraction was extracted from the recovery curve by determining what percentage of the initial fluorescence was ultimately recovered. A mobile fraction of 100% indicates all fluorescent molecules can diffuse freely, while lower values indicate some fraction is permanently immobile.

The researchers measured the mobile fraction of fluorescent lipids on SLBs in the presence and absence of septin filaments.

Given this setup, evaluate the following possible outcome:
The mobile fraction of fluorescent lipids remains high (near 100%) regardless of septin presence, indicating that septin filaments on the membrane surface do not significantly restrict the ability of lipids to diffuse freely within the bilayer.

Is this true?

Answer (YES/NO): YES